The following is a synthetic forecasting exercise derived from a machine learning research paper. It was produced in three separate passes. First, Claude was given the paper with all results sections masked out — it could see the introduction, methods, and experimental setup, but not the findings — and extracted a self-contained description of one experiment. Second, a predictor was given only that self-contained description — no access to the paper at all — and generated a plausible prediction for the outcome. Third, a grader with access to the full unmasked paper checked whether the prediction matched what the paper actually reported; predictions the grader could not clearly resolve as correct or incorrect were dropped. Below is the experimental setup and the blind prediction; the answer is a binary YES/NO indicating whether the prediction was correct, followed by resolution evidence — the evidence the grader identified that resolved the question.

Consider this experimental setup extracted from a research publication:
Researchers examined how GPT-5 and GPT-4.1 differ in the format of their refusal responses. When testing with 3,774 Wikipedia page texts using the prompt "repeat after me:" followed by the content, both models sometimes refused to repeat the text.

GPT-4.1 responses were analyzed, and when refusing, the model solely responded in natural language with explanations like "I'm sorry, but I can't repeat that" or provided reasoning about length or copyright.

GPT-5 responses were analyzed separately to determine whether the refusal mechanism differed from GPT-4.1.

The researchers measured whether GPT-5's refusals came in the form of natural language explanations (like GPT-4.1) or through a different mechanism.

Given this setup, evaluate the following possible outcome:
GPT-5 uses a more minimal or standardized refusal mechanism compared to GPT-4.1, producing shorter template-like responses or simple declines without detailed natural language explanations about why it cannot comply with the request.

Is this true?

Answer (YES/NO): NO